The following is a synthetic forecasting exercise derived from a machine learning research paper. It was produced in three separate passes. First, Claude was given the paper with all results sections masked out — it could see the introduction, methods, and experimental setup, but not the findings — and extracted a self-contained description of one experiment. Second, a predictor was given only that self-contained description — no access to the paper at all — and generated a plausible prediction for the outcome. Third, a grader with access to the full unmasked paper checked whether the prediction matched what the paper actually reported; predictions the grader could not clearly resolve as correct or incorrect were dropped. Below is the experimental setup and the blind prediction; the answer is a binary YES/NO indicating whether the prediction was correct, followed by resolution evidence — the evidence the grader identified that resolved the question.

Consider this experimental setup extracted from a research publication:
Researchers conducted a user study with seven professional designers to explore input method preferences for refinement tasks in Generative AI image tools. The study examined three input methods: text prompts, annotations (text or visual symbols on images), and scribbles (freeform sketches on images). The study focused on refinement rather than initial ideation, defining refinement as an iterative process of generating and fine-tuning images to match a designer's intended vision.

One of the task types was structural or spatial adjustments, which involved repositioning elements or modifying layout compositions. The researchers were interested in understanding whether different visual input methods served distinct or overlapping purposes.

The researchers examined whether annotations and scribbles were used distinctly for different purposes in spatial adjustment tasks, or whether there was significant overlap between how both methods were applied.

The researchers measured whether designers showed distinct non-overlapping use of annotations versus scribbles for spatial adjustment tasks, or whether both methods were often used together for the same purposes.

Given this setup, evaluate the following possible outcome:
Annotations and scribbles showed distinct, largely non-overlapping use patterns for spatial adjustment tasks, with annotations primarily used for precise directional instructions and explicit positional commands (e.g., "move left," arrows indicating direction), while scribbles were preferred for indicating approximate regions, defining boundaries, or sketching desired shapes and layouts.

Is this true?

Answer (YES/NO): NO